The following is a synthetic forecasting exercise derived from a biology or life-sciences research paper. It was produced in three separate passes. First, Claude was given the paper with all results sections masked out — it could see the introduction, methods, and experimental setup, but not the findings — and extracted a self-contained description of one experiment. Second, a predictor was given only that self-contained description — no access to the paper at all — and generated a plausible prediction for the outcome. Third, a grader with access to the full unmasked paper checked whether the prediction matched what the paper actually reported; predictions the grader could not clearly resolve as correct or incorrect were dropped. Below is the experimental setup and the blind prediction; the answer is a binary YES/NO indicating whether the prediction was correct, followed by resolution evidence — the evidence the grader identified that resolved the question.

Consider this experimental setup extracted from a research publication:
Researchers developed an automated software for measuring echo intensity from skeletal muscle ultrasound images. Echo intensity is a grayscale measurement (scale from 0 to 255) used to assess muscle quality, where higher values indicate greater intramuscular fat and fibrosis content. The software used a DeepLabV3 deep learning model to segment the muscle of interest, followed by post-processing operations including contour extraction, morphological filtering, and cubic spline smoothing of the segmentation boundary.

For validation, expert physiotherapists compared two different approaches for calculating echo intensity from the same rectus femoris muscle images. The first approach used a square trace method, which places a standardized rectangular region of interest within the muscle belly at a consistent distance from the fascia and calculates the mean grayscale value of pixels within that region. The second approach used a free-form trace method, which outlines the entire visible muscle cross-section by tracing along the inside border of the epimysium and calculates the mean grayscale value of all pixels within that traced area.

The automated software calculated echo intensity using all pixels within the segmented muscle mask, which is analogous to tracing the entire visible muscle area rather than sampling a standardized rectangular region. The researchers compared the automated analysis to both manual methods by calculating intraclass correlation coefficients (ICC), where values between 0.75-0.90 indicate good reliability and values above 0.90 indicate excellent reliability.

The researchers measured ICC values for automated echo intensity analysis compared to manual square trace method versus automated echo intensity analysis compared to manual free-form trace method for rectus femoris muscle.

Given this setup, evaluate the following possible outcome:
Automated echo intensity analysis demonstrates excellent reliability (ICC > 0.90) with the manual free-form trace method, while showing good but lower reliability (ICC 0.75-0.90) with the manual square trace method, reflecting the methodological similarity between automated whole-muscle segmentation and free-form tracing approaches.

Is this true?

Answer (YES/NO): NO